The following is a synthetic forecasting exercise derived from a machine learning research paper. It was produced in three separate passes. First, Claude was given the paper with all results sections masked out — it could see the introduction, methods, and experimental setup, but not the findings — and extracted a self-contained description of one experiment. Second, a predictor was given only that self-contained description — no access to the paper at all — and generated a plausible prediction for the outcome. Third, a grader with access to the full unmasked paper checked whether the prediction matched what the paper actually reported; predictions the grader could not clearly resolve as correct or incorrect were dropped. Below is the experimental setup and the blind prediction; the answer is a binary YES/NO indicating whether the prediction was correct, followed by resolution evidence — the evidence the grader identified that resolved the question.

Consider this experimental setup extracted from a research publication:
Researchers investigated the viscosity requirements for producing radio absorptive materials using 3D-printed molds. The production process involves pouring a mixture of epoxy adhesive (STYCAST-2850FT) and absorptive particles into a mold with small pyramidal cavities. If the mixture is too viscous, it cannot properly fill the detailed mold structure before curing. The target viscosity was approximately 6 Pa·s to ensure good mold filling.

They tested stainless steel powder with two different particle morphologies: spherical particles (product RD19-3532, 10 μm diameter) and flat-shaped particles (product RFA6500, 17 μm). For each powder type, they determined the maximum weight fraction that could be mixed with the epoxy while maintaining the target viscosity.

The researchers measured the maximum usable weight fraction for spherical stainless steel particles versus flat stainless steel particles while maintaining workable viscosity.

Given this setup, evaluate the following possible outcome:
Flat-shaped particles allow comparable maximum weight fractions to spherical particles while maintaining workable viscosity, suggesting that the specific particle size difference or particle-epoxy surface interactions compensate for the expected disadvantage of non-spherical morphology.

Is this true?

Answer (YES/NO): NO